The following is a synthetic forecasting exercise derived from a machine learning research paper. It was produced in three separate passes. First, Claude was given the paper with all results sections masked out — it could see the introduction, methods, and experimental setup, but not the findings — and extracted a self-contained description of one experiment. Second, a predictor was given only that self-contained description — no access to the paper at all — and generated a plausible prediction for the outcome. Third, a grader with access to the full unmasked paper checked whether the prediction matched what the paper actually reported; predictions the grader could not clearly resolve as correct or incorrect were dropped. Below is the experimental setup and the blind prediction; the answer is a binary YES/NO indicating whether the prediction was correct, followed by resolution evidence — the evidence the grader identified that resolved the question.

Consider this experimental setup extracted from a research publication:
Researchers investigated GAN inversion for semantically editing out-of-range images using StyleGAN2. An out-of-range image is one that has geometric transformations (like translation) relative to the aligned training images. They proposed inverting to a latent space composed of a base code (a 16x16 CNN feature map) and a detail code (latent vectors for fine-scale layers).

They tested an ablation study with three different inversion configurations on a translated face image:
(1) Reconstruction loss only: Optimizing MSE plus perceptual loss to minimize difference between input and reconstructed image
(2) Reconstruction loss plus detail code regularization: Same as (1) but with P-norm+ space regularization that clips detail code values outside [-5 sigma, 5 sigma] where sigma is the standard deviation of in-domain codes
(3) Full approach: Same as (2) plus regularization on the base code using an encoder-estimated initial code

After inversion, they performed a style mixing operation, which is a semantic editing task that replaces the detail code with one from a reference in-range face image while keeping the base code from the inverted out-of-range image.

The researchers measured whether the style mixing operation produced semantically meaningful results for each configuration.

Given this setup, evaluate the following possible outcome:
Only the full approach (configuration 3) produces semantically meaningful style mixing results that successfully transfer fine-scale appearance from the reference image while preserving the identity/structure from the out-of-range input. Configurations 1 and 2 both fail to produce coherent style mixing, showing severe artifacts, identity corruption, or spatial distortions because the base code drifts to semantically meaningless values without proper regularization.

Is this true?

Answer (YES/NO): YES